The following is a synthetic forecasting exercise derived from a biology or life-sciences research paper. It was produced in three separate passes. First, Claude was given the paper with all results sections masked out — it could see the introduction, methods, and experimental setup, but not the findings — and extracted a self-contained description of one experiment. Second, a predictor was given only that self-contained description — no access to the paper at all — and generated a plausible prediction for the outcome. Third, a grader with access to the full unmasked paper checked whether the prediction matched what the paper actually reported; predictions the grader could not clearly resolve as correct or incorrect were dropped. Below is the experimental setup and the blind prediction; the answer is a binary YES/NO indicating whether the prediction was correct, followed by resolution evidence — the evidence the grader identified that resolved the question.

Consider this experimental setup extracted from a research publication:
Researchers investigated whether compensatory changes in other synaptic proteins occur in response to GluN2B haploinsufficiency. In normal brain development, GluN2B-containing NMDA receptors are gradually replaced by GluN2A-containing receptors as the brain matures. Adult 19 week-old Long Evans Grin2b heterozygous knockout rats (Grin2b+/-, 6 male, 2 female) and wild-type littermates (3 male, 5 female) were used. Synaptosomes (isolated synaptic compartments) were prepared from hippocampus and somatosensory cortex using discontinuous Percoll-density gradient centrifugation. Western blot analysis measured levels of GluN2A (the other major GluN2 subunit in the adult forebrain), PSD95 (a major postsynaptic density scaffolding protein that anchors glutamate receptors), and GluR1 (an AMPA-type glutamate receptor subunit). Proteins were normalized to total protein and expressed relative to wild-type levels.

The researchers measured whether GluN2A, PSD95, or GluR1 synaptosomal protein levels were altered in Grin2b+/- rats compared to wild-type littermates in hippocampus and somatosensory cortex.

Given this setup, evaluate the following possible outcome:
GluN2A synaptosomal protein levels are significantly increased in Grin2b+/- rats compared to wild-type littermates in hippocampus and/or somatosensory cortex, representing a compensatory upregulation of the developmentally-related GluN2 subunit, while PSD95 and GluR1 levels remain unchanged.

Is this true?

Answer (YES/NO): NO